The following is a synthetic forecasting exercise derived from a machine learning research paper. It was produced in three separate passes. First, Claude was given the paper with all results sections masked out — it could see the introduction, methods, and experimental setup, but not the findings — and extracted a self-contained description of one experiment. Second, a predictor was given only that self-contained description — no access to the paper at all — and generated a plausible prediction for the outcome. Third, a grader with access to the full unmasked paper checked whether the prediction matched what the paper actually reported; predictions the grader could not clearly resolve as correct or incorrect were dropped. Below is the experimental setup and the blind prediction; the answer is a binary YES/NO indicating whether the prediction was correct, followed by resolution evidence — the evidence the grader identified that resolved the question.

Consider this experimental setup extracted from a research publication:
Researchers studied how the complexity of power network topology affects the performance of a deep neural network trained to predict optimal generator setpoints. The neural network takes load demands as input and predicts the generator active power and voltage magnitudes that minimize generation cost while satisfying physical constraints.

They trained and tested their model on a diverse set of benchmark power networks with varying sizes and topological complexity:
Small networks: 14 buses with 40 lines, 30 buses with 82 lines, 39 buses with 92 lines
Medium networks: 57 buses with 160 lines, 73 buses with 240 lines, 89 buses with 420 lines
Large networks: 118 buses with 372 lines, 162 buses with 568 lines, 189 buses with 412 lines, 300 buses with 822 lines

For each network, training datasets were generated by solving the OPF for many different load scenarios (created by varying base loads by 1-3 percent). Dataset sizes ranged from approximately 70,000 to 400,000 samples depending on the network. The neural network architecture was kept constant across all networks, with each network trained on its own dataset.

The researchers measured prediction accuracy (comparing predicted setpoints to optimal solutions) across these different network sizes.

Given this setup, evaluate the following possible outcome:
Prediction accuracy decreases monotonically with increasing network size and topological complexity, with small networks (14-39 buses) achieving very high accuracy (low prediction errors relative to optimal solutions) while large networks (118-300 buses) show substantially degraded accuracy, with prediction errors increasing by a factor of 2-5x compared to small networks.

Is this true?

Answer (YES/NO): NO